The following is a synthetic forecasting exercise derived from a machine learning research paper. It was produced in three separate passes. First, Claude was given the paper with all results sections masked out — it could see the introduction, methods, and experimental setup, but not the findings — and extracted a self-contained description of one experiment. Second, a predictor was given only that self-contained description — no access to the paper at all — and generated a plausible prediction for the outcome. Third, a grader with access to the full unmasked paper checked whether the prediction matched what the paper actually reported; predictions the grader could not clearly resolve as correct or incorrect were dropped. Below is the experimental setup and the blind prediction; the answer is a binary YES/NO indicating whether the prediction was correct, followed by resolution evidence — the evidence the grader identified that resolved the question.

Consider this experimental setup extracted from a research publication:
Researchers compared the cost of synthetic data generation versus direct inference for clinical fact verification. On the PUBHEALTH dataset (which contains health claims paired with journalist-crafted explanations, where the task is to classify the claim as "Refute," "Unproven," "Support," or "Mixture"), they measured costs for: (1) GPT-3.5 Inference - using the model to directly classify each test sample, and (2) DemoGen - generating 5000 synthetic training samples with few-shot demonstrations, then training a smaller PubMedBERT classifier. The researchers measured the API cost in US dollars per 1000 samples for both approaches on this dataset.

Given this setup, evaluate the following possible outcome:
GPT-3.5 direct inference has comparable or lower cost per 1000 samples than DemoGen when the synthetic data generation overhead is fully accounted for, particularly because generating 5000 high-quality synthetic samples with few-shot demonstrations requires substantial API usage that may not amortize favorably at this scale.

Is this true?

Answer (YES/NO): NO